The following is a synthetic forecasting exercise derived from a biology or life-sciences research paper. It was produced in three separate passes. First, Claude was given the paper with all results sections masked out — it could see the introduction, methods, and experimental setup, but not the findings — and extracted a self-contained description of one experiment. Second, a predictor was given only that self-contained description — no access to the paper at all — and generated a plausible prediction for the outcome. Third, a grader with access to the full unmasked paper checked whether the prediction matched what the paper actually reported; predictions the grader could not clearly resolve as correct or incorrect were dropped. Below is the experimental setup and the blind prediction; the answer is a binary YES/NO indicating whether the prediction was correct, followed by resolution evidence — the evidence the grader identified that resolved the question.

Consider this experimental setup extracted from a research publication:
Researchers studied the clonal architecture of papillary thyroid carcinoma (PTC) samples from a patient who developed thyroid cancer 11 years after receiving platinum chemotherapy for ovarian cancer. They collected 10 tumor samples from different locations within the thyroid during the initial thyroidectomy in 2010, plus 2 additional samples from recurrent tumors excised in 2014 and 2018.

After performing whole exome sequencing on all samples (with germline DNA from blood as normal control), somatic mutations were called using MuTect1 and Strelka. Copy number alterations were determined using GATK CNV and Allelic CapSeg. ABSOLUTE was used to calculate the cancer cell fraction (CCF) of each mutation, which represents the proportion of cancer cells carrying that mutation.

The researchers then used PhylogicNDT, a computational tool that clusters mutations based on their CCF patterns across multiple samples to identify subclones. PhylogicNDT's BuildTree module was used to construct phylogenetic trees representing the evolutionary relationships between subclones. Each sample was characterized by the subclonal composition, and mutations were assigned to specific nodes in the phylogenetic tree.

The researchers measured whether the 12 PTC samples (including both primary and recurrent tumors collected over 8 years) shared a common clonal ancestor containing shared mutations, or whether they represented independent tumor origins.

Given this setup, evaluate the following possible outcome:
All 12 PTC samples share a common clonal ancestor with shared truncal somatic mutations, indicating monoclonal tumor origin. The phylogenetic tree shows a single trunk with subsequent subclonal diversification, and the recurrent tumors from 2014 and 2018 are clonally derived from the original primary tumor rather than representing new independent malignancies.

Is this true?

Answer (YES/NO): YES